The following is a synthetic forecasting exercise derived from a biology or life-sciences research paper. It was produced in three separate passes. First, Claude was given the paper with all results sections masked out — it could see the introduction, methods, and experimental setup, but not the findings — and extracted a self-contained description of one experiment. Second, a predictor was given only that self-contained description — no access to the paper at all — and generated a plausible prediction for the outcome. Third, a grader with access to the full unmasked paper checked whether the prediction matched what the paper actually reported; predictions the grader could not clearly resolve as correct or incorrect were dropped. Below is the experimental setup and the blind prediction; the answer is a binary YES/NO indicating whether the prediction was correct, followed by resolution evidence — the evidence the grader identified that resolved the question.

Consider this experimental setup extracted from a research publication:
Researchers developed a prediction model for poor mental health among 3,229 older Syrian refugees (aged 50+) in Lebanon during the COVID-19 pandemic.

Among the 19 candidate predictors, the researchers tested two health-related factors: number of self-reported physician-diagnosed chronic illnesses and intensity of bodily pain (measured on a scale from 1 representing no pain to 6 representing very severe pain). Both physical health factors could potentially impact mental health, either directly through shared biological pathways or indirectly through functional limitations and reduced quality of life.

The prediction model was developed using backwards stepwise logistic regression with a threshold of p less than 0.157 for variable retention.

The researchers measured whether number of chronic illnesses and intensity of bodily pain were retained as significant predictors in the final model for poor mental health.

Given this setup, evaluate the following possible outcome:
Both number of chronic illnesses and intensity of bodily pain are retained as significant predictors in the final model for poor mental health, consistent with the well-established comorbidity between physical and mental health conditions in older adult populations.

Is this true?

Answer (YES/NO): YES